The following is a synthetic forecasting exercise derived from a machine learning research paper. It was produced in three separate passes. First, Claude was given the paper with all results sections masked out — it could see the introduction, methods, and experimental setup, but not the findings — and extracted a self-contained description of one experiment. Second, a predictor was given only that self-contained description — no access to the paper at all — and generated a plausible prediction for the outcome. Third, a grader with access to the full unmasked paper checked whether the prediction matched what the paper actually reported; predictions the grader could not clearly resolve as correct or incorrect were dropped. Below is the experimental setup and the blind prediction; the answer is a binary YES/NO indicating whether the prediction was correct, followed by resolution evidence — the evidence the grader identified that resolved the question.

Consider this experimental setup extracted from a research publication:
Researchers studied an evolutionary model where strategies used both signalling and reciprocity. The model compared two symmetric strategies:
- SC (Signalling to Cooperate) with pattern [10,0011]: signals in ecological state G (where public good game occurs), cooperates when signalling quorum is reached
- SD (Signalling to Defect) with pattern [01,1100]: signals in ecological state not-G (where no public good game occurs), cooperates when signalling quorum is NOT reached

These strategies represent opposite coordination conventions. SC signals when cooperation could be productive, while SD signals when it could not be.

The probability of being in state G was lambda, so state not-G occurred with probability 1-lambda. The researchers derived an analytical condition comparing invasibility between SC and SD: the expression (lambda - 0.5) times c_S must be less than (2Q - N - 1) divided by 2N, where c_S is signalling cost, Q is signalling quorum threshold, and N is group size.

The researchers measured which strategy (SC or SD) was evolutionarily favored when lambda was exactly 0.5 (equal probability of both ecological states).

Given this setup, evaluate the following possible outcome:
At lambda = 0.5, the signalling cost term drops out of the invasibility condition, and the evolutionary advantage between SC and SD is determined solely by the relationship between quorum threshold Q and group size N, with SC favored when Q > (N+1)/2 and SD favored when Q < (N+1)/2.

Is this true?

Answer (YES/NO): YES